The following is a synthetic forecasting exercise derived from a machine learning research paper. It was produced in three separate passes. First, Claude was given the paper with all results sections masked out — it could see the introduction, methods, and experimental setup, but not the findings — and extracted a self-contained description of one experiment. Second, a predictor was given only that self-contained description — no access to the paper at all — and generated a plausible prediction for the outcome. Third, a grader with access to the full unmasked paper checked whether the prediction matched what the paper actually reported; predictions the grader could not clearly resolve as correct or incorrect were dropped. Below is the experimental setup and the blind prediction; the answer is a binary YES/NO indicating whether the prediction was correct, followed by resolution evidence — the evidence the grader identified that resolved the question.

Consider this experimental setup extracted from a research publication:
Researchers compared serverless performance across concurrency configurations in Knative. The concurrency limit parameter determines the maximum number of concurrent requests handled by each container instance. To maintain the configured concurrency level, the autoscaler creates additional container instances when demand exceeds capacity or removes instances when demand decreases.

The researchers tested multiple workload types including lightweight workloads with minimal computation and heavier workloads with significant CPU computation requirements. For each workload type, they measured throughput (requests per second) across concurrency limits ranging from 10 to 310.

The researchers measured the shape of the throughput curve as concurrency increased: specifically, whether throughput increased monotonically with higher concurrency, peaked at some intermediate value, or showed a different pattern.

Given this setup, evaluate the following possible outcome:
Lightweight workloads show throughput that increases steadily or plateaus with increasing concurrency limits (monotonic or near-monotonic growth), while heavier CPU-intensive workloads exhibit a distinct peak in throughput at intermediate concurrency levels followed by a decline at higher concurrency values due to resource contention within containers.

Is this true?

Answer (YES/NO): NO